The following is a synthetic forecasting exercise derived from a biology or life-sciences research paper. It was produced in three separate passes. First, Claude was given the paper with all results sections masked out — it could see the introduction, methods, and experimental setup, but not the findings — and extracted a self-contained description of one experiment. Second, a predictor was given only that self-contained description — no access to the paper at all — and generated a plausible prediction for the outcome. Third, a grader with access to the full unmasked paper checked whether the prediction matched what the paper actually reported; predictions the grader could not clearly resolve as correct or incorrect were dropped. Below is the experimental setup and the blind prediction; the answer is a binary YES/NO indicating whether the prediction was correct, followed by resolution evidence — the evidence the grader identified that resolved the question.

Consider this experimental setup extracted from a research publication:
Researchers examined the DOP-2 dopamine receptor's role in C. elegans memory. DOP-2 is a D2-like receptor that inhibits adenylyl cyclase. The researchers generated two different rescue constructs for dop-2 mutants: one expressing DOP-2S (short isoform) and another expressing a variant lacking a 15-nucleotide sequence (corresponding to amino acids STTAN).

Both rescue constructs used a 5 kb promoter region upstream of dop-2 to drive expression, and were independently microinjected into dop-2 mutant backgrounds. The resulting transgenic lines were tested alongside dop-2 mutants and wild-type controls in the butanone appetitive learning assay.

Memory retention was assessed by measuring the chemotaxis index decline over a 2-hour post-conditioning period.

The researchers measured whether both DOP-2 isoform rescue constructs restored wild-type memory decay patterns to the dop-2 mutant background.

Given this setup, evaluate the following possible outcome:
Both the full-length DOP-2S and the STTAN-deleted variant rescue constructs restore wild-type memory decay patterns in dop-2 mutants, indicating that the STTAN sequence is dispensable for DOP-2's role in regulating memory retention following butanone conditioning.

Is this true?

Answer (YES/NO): YES